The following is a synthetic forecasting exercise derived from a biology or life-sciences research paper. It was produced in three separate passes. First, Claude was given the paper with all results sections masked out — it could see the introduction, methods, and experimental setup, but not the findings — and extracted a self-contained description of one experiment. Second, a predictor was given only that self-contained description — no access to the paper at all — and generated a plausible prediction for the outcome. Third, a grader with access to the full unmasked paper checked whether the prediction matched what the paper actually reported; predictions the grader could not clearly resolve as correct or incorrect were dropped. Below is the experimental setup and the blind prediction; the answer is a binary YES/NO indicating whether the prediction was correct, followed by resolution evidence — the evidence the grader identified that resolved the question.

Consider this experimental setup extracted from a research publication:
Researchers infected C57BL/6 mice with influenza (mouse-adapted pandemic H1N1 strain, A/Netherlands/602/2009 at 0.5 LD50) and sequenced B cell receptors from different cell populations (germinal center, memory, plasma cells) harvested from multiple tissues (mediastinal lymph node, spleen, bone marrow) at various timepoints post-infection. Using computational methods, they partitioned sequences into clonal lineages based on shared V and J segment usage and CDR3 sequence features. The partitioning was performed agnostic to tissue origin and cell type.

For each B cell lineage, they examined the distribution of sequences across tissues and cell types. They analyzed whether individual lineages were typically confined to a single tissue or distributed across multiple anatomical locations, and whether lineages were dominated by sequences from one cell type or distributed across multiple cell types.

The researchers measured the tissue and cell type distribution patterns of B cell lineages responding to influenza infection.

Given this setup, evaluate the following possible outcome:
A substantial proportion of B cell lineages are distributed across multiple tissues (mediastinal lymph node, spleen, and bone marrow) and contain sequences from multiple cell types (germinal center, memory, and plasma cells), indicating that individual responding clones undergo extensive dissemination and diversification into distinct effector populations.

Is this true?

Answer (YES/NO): NO